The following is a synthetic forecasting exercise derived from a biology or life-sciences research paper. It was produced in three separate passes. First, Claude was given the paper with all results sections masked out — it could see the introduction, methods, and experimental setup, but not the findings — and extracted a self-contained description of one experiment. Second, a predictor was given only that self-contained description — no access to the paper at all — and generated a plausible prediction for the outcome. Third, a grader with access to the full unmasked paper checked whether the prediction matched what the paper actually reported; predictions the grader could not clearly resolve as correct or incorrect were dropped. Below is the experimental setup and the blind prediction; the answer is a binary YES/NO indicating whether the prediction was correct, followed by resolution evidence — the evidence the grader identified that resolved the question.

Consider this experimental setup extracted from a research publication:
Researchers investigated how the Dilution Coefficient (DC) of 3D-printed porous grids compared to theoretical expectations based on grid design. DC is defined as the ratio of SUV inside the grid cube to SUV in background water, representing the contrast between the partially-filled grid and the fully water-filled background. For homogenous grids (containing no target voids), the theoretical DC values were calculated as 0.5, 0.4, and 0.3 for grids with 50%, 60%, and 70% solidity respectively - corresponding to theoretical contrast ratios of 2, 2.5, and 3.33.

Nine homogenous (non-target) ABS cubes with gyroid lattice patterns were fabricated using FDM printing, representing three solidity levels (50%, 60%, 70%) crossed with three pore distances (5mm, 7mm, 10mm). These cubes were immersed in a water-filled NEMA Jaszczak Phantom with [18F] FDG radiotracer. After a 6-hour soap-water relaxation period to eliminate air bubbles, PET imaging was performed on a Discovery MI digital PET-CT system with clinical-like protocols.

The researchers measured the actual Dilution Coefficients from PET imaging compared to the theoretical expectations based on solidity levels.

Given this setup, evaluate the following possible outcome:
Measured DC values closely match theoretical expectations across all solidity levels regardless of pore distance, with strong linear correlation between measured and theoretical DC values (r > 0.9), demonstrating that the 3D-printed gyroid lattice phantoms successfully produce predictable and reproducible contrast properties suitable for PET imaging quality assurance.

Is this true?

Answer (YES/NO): NO